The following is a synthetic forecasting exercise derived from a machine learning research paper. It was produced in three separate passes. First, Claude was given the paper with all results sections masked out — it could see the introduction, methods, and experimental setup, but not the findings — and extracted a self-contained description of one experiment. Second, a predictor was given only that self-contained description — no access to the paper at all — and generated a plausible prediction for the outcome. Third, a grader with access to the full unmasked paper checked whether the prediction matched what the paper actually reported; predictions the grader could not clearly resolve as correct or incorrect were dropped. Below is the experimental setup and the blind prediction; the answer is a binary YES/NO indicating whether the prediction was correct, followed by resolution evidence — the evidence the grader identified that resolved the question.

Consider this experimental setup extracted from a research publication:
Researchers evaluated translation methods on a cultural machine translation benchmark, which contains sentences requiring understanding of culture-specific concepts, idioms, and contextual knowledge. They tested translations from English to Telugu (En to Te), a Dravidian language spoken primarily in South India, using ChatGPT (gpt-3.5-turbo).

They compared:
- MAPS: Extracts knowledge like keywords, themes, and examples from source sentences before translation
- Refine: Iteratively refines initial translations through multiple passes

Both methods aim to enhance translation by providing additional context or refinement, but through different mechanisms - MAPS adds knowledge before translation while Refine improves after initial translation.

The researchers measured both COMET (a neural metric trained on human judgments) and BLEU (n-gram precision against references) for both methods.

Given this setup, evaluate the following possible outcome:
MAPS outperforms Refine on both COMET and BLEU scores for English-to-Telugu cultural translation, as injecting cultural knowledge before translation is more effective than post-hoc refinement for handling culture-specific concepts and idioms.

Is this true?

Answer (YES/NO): NO